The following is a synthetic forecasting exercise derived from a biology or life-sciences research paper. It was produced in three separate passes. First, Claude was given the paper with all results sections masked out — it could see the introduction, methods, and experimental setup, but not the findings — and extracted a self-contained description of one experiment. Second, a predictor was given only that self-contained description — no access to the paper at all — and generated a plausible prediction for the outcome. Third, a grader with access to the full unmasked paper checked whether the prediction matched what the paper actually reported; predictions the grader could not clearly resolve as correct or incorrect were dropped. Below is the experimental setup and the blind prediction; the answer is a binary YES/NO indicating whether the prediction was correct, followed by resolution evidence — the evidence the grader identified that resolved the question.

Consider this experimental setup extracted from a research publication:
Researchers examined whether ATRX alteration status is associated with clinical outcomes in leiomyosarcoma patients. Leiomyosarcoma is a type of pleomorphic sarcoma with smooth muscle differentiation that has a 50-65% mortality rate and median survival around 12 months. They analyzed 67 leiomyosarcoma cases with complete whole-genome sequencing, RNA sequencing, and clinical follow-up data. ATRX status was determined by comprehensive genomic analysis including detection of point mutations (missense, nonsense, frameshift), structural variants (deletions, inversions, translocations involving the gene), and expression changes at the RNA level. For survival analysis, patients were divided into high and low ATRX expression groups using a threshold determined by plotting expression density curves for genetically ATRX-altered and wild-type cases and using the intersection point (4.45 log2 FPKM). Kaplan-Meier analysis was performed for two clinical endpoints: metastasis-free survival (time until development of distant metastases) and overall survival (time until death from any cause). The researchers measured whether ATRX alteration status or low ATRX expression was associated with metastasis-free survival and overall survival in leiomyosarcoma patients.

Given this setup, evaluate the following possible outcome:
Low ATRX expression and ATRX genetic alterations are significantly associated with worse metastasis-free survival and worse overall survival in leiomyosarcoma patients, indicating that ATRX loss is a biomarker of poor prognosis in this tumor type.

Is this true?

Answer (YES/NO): NO